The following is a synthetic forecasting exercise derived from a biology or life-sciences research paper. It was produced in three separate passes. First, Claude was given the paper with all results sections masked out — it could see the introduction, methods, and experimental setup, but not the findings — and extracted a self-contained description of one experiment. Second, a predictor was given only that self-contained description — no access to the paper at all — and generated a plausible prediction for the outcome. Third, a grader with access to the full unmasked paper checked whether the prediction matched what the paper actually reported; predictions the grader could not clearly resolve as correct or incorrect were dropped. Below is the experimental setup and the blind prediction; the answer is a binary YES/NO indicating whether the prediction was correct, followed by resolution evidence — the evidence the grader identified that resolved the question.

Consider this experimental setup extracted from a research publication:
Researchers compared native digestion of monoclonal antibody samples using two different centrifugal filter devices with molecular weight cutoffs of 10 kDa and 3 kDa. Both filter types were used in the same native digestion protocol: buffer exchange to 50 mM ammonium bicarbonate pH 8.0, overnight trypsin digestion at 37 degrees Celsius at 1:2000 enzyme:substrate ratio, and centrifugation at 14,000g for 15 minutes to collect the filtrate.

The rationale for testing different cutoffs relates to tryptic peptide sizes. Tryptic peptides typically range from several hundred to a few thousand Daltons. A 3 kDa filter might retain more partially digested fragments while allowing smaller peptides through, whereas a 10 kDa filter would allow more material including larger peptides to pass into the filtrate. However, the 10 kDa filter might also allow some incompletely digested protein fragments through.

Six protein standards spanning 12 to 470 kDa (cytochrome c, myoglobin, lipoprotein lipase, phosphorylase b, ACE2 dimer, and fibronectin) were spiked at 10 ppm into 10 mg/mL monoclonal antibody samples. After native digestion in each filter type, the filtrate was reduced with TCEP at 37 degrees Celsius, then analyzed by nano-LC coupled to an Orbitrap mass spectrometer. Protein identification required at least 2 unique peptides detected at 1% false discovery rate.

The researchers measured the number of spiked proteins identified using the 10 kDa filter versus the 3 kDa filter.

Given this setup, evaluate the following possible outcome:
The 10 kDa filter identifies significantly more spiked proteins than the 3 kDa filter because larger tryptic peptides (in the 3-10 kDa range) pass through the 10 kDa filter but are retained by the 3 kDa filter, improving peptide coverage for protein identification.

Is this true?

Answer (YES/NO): YES